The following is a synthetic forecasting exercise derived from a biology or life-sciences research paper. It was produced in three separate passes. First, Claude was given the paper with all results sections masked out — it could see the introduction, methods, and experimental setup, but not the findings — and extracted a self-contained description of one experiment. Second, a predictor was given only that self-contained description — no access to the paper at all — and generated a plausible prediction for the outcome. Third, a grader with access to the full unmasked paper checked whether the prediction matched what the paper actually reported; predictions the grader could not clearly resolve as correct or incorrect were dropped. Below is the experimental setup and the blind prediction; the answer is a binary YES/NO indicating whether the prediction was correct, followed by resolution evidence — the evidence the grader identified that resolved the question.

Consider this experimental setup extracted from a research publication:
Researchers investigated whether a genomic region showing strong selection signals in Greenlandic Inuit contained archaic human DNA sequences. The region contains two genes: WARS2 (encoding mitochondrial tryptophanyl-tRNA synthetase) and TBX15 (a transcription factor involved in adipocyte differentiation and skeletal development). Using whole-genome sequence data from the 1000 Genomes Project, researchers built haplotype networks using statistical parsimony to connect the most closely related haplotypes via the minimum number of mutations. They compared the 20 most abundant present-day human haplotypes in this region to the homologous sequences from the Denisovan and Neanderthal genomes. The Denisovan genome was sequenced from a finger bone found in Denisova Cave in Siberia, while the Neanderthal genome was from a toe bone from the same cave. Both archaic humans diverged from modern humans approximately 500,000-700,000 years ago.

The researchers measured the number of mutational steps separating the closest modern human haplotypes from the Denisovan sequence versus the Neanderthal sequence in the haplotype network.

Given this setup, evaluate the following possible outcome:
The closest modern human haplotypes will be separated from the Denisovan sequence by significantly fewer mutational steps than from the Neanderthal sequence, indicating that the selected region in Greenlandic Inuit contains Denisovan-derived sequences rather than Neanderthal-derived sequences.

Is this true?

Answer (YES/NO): YES